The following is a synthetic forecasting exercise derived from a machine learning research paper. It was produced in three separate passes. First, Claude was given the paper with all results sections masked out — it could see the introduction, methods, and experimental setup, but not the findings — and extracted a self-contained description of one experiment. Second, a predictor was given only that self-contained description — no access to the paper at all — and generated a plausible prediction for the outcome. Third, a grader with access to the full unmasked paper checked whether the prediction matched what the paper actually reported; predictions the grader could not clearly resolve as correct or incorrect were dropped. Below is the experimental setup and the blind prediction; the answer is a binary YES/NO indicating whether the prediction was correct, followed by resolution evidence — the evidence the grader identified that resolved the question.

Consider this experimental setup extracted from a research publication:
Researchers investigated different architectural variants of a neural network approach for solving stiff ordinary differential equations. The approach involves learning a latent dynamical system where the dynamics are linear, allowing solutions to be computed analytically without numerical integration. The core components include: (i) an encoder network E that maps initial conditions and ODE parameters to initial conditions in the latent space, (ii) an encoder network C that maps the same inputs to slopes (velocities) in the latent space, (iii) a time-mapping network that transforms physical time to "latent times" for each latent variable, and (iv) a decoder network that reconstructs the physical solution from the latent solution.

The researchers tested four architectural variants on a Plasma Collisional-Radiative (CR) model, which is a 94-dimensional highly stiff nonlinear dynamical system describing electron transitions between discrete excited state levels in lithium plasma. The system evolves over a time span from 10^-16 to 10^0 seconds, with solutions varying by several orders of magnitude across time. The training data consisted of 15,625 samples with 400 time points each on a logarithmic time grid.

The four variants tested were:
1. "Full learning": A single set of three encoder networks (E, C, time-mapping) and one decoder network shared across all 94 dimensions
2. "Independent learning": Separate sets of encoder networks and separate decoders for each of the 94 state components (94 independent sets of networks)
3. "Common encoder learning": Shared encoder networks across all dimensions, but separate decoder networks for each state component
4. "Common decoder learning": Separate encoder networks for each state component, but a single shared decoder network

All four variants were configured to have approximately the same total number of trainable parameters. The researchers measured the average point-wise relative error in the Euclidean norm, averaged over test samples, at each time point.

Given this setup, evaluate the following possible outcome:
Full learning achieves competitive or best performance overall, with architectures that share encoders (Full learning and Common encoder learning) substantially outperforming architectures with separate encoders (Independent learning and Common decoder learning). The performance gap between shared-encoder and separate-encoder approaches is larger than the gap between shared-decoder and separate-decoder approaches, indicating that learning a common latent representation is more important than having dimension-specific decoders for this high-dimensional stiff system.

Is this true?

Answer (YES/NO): NO